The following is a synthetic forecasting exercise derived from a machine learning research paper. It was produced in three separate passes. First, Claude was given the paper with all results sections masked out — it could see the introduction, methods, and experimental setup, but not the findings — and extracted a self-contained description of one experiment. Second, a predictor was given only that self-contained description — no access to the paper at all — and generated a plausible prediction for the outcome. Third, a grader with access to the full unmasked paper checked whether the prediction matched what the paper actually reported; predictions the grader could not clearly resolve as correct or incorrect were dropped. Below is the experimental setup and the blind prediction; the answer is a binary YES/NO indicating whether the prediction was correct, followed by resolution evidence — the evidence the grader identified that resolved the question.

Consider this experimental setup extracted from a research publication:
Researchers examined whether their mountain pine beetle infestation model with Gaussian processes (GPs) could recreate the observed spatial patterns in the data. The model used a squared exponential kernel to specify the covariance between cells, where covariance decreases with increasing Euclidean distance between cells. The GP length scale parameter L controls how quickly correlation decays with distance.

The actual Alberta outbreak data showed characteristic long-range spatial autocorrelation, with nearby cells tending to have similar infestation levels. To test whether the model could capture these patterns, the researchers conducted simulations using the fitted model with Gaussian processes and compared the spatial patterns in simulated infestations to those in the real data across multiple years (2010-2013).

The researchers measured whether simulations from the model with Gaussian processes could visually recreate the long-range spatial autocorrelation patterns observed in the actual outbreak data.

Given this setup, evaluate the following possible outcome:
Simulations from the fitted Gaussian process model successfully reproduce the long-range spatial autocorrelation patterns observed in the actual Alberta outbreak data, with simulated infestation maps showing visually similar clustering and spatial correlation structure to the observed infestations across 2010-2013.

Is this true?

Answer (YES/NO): YES